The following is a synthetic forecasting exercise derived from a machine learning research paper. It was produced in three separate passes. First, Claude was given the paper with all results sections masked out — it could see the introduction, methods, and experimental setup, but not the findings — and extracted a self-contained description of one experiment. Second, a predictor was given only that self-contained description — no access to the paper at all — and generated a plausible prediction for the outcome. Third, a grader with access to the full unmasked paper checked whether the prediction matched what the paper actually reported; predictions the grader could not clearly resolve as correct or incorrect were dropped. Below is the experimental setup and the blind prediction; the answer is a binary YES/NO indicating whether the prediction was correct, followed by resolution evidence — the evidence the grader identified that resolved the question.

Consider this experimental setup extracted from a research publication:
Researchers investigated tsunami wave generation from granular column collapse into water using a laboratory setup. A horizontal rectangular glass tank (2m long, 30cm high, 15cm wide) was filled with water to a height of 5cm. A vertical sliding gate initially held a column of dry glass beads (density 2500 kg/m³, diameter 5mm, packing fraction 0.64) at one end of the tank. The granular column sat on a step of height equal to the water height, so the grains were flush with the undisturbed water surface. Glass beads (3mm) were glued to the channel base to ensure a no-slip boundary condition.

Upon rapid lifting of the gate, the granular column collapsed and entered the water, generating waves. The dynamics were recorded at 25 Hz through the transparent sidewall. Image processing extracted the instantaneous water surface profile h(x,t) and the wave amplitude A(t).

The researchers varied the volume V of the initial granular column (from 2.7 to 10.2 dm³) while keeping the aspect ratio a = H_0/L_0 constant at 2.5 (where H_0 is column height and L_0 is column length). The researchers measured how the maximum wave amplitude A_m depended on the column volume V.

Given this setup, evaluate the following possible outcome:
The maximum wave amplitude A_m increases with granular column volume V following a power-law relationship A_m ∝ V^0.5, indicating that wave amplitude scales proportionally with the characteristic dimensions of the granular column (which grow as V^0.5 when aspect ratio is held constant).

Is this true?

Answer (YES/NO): NO